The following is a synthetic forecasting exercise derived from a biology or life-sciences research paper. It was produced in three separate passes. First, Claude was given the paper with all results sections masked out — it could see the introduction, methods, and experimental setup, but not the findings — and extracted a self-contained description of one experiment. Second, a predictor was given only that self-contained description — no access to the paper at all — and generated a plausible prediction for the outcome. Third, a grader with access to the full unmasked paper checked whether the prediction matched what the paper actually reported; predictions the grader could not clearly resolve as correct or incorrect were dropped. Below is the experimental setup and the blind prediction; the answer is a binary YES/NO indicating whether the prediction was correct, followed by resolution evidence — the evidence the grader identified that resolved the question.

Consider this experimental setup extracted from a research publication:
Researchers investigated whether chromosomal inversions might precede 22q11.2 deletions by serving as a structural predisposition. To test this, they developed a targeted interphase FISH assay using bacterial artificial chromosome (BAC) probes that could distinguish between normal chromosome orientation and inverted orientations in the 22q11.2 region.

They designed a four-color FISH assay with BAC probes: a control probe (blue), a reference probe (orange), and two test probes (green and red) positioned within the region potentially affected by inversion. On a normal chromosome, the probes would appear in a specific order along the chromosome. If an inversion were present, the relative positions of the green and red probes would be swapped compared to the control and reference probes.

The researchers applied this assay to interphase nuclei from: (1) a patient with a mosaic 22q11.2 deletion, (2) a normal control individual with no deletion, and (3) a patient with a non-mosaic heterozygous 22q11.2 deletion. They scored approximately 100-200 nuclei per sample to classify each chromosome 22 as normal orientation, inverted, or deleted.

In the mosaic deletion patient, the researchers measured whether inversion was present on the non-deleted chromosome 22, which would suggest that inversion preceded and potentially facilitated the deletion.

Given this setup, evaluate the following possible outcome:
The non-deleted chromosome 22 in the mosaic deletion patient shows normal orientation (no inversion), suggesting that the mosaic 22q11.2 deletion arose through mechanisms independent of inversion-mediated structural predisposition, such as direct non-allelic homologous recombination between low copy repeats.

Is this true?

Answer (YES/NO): NO